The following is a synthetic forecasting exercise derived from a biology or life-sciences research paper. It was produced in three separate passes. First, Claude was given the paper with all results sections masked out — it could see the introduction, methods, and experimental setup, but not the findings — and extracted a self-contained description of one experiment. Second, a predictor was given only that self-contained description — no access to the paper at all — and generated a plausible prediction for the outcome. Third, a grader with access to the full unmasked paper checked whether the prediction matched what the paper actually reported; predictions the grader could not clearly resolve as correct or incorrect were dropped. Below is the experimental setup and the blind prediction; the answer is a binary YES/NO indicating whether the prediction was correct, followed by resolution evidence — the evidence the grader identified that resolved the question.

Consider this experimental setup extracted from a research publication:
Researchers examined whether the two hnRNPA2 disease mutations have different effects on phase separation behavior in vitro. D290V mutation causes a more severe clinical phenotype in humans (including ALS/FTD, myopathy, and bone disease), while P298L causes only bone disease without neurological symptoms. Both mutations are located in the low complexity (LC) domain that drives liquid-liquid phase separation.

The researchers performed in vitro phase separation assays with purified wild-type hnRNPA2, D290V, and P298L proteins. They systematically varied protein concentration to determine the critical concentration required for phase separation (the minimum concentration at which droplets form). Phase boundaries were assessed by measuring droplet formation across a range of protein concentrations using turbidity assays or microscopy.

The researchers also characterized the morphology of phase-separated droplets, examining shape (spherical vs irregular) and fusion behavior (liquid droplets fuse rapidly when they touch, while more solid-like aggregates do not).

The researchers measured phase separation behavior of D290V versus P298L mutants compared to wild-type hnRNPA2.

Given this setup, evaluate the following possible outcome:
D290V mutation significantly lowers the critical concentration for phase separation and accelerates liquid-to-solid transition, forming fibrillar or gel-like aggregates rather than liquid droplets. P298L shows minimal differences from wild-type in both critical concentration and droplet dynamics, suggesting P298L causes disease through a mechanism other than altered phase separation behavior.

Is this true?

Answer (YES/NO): NO